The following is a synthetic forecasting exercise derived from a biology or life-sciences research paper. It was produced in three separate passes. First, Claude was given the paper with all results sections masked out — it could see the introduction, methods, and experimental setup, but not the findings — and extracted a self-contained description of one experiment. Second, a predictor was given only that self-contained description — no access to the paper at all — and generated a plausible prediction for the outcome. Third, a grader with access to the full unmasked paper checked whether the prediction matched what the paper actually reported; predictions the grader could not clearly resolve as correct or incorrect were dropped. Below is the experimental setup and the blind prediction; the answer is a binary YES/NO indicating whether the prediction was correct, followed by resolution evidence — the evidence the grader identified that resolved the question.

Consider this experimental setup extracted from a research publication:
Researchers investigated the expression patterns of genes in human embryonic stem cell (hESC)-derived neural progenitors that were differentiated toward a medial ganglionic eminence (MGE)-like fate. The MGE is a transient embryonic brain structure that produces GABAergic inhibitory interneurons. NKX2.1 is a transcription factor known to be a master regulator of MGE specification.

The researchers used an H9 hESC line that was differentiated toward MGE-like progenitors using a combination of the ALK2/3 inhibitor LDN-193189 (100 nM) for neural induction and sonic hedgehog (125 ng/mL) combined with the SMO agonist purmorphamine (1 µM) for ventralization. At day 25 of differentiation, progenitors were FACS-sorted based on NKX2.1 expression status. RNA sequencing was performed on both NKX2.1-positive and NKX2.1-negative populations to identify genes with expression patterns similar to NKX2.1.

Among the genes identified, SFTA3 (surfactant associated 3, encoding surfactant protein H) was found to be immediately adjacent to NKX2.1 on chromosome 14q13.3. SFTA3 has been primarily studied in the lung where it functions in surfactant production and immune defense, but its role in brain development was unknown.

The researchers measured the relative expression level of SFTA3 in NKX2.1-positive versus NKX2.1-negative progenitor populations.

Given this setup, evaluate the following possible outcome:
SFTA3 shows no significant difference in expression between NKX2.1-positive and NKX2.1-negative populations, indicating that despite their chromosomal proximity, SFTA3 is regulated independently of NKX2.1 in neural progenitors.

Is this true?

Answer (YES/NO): NO